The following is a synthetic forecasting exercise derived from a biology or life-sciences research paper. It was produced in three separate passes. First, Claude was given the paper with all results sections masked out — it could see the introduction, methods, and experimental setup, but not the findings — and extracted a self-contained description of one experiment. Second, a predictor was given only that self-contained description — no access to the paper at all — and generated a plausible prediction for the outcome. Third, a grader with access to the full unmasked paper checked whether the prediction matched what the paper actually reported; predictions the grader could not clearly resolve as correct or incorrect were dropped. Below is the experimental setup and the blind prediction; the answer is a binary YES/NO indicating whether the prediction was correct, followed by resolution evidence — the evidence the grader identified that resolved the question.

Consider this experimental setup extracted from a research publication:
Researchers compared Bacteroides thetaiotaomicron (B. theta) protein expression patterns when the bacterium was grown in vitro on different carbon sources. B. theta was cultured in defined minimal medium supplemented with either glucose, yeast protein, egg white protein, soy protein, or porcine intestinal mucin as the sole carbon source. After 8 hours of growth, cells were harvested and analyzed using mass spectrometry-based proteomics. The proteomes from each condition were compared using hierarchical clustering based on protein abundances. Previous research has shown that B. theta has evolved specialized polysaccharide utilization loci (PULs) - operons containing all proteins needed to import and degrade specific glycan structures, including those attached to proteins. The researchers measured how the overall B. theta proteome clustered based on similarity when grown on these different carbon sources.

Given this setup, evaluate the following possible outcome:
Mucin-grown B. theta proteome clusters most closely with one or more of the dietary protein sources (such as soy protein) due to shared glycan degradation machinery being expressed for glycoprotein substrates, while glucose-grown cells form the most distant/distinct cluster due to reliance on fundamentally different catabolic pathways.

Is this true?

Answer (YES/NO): YES